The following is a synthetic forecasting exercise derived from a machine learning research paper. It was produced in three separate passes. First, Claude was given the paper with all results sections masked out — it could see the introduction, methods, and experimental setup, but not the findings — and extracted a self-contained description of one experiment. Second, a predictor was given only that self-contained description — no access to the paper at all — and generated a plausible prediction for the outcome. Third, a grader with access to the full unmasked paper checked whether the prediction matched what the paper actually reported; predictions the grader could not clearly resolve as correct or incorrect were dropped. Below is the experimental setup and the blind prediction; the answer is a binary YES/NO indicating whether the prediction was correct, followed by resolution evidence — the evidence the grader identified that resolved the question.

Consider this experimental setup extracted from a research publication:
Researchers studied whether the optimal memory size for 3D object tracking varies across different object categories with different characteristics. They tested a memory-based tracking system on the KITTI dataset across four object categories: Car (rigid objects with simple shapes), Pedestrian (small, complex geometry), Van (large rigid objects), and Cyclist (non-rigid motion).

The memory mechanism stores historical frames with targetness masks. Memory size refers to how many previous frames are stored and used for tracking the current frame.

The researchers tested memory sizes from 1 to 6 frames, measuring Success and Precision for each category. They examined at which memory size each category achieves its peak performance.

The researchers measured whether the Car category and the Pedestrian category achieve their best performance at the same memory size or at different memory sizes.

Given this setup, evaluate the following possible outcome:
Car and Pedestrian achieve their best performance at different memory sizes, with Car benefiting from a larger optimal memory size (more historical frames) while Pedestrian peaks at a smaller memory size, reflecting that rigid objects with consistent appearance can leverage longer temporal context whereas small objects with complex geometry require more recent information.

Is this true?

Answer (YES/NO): YES